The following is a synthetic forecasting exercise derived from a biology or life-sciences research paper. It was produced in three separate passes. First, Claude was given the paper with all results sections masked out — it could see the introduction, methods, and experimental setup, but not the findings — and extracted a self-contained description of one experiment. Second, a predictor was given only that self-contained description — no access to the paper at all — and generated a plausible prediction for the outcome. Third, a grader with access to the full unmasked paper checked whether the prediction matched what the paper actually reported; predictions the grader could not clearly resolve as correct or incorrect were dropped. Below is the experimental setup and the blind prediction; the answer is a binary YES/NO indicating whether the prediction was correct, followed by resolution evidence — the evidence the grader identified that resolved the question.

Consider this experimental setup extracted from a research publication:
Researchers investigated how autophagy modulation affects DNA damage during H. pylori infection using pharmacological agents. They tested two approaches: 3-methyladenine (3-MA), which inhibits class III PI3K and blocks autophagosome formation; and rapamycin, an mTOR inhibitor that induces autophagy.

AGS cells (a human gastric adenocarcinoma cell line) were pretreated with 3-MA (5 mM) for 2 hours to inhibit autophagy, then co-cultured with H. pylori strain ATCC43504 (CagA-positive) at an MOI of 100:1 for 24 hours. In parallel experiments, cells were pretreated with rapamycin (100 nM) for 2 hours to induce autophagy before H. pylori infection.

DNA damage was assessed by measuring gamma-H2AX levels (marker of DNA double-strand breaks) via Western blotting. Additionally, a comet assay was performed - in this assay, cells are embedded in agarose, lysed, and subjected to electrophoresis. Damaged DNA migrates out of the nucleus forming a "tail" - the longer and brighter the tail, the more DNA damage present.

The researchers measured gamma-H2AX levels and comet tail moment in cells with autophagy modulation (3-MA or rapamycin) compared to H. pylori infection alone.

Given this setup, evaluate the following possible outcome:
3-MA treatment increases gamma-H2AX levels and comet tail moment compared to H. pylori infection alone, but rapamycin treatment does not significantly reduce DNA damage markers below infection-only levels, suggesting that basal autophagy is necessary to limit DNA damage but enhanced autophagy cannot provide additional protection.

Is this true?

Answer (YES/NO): NO